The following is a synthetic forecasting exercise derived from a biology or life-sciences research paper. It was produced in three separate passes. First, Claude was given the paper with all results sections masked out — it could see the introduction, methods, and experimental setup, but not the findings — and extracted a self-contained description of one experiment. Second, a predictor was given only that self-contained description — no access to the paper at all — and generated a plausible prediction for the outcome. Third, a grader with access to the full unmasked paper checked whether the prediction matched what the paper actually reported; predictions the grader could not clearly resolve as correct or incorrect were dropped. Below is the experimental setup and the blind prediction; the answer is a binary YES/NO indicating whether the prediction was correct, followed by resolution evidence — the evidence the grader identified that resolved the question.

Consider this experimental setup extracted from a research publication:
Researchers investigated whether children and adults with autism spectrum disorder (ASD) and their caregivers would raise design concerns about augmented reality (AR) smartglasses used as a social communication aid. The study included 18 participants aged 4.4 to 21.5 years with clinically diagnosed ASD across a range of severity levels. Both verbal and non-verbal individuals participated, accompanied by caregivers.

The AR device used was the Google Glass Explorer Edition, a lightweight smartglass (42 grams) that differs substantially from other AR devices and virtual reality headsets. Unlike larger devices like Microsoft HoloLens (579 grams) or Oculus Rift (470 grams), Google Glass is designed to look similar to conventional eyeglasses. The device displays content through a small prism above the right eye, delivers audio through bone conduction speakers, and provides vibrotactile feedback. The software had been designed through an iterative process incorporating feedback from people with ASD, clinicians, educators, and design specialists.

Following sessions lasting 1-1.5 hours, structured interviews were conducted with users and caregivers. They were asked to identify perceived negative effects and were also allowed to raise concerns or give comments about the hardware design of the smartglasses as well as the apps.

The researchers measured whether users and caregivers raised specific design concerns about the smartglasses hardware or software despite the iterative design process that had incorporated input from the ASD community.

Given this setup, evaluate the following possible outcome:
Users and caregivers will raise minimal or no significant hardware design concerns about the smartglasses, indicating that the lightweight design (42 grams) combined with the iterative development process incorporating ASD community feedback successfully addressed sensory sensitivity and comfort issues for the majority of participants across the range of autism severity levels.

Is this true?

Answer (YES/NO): YES